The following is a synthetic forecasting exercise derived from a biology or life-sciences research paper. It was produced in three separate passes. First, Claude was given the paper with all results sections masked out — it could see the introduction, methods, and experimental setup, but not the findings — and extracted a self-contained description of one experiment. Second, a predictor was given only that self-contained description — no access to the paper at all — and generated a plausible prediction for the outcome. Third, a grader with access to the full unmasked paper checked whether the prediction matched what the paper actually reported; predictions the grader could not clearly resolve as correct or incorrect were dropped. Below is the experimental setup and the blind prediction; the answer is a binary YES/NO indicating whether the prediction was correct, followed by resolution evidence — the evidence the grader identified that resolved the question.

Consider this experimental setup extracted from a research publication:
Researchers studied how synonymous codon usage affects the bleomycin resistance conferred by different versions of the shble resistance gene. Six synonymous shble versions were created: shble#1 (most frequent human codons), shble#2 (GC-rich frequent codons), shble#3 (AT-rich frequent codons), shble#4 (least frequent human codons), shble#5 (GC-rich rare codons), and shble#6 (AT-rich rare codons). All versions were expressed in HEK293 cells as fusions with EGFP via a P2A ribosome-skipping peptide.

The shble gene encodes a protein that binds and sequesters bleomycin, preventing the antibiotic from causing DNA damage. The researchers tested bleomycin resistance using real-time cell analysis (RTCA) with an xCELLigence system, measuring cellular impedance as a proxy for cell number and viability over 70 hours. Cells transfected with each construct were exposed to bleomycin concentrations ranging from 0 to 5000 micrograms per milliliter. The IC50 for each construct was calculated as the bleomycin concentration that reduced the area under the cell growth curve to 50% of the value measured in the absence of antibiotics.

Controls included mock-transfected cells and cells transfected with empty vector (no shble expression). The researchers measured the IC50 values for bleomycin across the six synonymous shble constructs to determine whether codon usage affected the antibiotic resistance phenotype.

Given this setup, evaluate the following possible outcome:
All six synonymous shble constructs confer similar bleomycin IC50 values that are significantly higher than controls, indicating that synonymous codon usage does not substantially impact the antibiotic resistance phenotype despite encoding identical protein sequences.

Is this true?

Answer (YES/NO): NO